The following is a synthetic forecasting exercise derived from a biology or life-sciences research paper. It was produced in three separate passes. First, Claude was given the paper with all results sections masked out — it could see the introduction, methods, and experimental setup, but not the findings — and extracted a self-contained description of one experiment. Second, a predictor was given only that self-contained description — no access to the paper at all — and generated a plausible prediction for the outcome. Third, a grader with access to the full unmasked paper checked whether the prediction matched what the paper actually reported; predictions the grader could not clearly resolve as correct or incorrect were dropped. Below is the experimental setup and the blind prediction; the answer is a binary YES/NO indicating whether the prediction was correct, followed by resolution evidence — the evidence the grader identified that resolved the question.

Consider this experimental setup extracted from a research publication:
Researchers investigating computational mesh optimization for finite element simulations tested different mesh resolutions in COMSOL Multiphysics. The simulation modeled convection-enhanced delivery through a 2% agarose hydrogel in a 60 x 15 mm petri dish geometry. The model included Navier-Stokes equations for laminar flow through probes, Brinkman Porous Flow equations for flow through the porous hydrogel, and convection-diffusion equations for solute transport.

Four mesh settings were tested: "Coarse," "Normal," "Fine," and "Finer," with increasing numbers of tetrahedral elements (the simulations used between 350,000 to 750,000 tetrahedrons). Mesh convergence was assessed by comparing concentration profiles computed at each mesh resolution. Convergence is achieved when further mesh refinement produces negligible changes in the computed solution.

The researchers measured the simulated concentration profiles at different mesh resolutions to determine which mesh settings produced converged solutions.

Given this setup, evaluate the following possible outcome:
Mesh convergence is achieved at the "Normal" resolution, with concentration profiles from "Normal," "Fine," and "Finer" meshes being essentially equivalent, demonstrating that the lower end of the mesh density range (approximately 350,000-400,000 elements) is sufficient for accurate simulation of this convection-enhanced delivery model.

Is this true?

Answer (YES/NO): NO